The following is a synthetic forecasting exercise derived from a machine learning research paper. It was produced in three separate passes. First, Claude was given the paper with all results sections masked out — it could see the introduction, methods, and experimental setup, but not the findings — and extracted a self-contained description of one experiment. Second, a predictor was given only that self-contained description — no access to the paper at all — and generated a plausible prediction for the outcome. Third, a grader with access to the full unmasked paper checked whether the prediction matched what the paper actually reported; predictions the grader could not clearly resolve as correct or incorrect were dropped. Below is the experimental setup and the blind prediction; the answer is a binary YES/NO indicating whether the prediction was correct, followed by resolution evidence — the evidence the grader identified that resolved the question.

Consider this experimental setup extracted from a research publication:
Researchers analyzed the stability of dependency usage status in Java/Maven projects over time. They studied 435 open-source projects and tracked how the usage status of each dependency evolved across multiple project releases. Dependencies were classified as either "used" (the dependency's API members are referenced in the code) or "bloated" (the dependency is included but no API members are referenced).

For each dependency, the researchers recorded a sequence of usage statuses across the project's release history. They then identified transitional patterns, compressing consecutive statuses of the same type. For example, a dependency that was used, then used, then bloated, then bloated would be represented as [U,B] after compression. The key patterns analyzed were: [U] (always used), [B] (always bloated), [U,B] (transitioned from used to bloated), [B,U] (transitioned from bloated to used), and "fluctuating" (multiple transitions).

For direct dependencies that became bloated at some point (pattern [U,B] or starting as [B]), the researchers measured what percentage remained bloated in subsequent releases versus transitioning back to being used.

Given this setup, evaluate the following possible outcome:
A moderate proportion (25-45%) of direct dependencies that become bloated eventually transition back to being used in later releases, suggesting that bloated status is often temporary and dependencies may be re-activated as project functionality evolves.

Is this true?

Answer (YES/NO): NO